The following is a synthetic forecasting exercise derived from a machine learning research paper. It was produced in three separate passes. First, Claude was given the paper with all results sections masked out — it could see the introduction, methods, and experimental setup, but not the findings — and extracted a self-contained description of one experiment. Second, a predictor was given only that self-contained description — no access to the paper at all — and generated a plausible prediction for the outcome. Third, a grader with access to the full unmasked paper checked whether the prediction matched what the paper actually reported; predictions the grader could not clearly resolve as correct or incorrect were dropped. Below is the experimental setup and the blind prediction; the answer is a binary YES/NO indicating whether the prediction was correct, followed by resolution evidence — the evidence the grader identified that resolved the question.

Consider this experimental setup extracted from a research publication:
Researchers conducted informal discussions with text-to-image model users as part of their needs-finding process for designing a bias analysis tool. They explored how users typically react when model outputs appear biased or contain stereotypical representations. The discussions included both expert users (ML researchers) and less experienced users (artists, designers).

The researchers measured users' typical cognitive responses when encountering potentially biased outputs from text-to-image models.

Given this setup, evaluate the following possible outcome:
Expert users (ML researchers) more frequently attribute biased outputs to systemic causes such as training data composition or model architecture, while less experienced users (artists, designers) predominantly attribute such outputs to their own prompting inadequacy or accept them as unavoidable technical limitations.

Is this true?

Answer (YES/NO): NO